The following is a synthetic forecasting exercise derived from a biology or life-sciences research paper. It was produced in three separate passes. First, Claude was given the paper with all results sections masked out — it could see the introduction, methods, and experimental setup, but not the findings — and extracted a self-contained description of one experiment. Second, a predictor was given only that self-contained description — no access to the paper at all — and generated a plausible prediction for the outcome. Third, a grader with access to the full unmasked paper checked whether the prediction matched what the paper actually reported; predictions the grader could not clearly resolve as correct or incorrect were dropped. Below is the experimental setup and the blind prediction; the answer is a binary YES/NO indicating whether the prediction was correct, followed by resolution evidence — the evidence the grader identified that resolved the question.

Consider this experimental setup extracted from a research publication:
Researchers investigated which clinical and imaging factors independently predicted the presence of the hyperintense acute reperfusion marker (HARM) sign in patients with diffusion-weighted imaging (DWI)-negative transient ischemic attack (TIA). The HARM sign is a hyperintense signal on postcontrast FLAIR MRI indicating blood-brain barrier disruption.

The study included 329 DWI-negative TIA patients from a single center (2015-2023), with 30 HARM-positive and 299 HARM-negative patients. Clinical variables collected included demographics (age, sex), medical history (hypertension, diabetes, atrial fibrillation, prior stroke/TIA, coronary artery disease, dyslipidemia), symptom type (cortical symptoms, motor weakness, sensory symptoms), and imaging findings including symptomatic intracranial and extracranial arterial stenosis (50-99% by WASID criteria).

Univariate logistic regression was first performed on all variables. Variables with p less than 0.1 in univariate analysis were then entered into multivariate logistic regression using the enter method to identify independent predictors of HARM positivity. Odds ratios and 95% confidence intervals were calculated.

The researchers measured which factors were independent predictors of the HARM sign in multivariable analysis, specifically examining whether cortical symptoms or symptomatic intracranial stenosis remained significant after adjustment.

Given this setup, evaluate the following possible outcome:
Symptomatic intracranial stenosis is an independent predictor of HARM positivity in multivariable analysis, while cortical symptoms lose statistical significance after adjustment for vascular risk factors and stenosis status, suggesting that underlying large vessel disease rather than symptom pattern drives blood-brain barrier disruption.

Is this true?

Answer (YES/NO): NO